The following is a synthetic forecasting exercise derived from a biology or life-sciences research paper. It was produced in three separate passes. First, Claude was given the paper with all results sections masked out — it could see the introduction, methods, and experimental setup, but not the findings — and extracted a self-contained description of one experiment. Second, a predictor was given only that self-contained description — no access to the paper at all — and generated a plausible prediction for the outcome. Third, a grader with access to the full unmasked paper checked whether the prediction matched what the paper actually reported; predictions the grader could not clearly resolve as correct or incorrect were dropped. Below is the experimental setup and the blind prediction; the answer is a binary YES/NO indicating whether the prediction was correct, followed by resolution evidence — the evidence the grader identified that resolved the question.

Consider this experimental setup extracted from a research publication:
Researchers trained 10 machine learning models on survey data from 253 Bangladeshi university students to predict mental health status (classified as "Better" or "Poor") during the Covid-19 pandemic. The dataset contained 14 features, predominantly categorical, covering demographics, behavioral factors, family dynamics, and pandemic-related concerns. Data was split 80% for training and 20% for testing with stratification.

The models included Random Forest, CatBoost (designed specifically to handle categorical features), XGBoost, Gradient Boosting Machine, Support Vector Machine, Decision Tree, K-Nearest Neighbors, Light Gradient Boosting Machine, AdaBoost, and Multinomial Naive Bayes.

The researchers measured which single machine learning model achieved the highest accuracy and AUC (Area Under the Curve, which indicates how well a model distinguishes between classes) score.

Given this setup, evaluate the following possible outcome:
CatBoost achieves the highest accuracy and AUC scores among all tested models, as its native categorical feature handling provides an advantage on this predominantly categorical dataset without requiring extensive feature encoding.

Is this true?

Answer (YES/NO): NO